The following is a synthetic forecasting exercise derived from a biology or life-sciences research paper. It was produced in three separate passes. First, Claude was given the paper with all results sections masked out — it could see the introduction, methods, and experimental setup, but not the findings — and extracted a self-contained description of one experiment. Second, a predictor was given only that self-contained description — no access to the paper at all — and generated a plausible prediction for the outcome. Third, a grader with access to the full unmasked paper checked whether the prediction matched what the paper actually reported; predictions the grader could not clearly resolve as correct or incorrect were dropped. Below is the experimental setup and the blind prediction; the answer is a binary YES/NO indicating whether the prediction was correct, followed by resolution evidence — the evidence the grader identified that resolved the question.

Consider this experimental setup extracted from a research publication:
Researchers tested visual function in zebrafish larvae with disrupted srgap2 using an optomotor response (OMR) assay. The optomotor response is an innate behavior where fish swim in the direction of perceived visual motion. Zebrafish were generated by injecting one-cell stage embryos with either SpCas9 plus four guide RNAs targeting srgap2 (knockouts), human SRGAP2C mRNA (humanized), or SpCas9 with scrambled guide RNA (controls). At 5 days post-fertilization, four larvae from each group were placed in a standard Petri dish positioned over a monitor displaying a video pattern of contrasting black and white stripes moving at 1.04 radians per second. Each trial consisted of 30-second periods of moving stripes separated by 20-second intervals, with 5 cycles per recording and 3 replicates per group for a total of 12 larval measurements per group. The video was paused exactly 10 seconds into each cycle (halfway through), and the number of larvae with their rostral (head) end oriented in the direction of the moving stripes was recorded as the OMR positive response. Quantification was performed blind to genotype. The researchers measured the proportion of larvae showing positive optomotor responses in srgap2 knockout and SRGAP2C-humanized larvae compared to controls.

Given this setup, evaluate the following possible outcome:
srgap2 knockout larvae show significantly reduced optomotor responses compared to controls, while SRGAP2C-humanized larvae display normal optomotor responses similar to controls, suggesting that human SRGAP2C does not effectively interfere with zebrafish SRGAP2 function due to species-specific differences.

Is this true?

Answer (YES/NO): NO